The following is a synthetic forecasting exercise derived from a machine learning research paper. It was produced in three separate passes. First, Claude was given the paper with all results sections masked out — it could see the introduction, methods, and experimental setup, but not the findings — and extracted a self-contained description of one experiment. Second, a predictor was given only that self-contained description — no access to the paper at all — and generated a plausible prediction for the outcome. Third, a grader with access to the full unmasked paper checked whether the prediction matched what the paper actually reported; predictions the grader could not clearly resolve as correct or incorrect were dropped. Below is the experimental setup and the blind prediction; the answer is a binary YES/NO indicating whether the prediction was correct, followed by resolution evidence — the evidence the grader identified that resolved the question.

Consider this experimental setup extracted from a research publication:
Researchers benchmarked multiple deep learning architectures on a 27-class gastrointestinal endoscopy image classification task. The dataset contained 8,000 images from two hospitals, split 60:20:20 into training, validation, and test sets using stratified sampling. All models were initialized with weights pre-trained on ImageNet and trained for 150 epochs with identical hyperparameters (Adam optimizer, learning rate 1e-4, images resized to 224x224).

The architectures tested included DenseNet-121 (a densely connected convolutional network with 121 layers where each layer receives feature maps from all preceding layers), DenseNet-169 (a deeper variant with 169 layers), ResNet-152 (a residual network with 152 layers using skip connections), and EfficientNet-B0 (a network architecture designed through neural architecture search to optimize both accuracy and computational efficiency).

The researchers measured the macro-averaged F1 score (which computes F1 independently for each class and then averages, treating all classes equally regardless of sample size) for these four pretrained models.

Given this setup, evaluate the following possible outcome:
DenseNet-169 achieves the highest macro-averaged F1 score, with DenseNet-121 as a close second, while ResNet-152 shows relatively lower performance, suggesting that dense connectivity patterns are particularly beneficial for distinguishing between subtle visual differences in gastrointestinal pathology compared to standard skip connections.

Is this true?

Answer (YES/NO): NO